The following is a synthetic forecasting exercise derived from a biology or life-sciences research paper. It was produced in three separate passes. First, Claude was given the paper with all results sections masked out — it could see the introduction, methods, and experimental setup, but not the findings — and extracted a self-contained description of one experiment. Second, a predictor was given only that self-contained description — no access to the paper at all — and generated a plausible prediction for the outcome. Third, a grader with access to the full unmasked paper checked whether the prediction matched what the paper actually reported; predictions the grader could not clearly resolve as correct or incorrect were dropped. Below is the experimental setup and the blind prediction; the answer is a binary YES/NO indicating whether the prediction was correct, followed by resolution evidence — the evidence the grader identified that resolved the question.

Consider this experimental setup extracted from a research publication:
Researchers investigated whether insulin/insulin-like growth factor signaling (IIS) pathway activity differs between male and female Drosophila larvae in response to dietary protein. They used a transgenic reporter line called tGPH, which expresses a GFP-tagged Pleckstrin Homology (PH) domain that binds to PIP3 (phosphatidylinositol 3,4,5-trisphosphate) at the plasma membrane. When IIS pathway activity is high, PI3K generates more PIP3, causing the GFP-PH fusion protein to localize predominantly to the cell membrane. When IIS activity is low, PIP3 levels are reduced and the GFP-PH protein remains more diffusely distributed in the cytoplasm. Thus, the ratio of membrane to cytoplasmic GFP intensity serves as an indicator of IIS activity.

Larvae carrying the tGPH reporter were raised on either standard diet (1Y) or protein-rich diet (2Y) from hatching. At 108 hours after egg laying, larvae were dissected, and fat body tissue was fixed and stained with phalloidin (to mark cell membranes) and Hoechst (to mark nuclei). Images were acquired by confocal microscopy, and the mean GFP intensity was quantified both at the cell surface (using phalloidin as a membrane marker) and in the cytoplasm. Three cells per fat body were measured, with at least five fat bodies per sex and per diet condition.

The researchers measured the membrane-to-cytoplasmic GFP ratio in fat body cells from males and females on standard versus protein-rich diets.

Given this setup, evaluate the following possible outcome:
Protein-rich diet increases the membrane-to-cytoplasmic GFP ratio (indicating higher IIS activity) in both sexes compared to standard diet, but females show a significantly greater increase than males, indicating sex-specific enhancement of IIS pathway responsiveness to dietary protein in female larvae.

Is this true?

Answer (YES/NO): NO